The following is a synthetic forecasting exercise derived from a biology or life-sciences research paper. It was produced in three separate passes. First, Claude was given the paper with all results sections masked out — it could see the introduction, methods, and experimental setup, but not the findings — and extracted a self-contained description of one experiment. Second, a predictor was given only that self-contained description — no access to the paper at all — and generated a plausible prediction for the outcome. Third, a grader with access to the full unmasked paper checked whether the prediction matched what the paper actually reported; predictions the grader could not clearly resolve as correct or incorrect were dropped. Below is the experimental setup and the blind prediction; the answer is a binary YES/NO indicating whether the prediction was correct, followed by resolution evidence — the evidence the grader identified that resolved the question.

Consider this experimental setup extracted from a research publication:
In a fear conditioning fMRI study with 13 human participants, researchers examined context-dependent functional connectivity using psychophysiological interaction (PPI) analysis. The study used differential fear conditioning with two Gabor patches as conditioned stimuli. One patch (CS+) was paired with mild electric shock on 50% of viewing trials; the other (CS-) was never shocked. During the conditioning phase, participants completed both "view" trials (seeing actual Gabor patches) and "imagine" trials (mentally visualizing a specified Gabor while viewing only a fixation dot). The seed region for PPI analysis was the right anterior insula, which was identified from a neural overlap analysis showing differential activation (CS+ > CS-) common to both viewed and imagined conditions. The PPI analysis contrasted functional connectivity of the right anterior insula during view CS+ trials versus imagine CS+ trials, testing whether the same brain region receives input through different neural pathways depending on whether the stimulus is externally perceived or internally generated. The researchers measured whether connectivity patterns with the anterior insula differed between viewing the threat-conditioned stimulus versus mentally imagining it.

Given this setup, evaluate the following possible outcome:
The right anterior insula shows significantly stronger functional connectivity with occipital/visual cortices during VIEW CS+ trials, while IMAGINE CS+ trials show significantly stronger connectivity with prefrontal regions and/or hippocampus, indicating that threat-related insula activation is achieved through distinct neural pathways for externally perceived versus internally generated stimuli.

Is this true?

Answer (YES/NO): NO